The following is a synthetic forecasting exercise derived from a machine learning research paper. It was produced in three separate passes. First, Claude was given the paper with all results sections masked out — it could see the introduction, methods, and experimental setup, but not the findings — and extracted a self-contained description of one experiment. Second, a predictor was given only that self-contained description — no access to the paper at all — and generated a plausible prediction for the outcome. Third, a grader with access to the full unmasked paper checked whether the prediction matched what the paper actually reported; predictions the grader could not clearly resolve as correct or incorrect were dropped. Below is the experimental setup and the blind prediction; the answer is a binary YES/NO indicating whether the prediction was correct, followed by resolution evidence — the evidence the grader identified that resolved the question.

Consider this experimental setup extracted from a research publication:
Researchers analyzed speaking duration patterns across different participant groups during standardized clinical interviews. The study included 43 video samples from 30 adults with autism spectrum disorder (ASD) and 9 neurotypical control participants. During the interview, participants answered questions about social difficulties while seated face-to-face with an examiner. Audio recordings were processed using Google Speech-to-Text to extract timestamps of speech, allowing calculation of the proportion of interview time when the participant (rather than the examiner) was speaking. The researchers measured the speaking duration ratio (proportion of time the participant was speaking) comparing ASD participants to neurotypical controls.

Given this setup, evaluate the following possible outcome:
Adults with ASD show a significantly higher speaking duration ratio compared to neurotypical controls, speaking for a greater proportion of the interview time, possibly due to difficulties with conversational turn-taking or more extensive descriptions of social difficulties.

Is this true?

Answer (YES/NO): NO